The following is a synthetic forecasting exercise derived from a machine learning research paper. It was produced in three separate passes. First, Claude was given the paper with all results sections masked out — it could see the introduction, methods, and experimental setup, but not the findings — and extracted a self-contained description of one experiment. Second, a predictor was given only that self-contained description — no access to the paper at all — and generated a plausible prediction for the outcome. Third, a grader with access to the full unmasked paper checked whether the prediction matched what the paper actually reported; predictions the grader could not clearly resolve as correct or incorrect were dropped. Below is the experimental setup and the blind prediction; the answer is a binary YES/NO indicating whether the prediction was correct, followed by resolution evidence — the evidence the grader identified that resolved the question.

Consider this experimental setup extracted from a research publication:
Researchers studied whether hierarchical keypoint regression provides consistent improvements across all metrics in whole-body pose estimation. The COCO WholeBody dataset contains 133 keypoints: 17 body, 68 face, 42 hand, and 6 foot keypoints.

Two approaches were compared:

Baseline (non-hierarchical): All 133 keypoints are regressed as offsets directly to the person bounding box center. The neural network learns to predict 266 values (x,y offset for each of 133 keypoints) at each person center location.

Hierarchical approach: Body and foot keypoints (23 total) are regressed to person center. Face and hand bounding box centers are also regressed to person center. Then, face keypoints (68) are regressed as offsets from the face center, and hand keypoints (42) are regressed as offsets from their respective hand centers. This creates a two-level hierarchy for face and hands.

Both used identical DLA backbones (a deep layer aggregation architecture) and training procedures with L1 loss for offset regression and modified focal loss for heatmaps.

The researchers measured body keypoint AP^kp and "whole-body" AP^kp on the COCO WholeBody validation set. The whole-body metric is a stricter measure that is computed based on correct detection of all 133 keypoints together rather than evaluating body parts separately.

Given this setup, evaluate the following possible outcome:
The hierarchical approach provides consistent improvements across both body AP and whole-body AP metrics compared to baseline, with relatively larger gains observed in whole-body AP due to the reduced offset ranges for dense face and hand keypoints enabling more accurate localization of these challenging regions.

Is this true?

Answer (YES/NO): NO